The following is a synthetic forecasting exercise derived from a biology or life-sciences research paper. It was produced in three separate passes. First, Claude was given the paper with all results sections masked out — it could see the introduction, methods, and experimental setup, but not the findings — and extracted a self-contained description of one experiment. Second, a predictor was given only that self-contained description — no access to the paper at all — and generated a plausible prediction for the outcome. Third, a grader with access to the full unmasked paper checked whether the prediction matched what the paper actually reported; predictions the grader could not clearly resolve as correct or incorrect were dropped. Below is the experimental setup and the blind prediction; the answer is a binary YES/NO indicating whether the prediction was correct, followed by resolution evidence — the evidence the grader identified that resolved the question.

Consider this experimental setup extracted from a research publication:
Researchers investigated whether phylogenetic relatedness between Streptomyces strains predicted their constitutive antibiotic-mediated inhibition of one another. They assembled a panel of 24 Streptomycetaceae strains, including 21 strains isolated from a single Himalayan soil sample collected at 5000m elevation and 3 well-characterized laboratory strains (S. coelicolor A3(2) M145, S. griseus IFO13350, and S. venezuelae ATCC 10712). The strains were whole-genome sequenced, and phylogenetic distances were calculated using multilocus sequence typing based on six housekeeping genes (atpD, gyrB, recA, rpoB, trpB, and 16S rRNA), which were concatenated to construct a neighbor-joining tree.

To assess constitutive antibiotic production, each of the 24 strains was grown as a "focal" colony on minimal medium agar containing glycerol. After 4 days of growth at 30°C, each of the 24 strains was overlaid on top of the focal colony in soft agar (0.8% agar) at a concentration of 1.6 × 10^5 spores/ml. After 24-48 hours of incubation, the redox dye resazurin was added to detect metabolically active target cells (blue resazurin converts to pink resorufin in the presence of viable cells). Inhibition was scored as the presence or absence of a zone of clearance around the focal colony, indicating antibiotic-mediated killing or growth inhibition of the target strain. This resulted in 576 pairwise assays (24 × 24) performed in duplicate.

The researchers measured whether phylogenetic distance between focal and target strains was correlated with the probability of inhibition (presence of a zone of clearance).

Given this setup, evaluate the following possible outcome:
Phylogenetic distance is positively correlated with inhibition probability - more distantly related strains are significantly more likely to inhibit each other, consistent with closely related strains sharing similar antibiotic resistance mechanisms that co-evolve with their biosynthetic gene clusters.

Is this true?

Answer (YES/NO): NO